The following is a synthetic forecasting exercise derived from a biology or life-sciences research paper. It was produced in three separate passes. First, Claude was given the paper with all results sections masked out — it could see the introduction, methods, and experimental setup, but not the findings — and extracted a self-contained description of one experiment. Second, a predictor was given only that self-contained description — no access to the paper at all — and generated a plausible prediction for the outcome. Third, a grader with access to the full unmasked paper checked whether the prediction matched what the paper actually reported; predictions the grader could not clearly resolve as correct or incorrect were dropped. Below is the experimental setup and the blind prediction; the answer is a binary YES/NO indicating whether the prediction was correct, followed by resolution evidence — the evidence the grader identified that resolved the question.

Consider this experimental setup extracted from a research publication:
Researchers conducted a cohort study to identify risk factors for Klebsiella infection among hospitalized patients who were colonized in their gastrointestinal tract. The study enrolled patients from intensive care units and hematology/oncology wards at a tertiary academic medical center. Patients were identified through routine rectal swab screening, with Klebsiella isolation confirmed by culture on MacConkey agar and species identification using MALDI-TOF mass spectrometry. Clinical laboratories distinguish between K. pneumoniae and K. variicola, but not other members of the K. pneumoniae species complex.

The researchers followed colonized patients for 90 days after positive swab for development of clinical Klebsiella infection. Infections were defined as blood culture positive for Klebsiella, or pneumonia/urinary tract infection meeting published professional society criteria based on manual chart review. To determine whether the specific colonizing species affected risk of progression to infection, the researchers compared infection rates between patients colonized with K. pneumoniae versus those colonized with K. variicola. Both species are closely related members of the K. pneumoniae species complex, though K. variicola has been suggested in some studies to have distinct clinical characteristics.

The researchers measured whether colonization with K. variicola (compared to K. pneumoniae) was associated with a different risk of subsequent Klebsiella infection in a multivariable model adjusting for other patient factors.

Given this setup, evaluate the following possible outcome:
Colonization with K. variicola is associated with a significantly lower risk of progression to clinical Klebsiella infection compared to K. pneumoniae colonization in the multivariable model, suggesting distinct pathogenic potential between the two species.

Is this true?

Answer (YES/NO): NO